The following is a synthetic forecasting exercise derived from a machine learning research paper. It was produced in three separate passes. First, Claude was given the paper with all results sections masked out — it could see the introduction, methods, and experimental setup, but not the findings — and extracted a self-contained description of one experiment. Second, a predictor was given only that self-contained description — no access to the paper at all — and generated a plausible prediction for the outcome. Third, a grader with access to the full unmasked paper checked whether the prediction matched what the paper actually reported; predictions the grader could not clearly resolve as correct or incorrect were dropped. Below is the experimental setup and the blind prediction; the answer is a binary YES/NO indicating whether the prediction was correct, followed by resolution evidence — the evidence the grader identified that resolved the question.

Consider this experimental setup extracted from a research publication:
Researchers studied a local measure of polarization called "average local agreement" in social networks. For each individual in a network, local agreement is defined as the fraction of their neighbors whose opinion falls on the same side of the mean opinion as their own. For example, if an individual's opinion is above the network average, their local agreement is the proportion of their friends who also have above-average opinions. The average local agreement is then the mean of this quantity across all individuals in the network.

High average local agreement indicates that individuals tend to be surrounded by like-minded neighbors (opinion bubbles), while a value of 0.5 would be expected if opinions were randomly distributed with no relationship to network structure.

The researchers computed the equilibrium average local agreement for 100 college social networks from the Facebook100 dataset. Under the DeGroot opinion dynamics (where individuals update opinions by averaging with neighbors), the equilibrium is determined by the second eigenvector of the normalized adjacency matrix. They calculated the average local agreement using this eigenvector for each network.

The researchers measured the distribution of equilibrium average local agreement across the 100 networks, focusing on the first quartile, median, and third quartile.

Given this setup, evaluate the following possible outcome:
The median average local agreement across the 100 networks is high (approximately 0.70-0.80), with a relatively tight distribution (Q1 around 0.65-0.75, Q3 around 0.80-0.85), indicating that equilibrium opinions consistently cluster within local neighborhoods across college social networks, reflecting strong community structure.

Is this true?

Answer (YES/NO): NO